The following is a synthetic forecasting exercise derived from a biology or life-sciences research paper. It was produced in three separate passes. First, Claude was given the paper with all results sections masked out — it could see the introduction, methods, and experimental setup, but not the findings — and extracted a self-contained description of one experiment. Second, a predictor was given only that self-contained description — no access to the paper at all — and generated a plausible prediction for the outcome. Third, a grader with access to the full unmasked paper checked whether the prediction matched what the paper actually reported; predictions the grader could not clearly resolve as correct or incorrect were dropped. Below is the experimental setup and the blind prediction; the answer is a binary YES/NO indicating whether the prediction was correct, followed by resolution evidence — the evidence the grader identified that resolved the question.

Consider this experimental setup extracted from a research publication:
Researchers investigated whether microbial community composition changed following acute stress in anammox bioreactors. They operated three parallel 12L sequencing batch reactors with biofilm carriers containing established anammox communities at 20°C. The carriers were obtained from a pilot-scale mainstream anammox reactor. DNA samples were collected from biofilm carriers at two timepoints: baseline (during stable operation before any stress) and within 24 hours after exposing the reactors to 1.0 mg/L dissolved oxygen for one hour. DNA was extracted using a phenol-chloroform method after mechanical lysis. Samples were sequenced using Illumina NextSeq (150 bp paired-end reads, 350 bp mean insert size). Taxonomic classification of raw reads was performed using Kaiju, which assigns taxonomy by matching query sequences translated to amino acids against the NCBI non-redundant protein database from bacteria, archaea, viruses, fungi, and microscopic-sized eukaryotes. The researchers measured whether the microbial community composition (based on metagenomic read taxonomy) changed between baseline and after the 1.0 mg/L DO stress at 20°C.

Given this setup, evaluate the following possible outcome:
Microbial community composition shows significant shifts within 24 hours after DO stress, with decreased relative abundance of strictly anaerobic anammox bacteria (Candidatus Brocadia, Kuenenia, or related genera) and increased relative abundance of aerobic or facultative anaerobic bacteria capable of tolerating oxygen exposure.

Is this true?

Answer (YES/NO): NO